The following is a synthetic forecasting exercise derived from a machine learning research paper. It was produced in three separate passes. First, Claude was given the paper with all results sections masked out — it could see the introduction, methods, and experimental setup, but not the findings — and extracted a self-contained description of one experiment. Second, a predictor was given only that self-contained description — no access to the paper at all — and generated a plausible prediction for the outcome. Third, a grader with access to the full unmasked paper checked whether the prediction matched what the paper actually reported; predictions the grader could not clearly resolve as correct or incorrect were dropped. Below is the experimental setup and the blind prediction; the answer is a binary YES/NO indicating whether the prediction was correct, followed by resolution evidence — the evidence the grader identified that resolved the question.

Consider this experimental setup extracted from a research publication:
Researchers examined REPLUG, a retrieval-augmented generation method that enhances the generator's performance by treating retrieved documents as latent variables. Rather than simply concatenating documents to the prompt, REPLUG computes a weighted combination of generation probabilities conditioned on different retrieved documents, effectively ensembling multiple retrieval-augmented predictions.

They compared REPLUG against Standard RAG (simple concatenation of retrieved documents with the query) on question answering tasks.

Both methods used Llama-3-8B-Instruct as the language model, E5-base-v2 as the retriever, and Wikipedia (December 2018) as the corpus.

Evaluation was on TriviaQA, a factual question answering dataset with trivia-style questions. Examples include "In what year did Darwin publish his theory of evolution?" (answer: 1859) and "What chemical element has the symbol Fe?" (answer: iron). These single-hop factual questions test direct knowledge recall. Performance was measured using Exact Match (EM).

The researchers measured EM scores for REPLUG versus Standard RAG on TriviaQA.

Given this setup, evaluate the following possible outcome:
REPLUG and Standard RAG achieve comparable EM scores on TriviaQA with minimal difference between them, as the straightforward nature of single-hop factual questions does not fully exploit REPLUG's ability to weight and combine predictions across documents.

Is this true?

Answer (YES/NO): YES